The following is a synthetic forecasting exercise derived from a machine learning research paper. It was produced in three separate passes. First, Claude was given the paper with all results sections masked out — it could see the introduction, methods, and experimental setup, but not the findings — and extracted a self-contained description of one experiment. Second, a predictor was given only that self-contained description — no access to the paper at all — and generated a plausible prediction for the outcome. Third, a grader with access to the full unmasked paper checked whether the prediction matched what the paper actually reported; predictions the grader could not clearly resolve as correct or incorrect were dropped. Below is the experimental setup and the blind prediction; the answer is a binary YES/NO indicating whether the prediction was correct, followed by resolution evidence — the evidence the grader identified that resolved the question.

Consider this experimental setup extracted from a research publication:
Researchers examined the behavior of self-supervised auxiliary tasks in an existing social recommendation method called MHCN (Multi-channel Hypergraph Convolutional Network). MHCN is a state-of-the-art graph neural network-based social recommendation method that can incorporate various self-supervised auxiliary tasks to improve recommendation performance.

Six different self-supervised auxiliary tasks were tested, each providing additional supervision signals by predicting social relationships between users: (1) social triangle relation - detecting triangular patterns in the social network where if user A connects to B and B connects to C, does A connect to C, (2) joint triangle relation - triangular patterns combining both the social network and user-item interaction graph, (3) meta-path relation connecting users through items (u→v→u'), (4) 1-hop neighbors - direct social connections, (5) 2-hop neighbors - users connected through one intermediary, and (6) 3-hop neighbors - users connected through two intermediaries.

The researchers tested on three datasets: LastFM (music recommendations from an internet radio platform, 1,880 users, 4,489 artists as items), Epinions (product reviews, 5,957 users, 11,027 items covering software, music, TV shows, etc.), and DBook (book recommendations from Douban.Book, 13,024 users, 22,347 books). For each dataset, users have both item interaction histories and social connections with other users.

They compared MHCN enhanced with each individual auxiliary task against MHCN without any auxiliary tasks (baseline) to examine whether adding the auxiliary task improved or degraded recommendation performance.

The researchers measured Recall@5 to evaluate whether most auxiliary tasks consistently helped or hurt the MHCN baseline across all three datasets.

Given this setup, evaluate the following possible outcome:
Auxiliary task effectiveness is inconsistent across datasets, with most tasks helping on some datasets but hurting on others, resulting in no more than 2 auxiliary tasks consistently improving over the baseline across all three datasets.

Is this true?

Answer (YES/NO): NO